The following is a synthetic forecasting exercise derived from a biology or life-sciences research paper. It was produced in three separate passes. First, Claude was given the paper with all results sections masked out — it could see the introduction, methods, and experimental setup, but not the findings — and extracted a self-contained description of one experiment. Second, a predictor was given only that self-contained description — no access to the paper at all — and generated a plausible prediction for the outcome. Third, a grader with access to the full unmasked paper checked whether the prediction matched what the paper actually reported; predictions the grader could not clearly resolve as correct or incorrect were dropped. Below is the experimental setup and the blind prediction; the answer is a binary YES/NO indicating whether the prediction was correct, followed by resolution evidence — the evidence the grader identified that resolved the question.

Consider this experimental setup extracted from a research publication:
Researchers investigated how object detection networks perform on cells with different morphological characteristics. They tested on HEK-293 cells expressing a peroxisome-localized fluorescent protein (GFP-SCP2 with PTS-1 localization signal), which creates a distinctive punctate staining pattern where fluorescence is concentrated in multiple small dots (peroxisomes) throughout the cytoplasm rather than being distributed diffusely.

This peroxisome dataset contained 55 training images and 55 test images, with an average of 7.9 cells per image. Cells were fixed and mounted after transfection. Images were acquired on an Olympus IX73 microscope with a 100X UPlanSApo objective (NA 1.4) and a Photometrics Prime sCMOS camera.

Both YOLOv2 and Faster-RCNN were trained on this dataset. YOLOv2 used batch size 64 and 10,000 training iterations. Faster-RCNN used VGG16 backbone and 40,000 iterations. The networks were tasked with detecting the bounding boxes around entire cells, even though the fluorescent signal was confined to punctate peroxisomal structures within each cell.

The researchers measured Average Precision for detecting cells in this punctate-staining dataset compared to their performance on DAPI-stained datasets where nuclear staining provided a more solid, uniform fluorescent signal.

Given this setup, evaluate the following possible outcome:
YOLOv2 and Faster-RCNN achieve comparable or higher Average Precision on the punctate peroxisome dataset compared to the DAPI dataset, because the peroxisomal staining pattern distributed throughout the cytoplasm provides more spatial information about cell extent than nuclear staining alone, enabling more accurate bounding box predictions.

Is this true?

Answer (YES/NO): NO